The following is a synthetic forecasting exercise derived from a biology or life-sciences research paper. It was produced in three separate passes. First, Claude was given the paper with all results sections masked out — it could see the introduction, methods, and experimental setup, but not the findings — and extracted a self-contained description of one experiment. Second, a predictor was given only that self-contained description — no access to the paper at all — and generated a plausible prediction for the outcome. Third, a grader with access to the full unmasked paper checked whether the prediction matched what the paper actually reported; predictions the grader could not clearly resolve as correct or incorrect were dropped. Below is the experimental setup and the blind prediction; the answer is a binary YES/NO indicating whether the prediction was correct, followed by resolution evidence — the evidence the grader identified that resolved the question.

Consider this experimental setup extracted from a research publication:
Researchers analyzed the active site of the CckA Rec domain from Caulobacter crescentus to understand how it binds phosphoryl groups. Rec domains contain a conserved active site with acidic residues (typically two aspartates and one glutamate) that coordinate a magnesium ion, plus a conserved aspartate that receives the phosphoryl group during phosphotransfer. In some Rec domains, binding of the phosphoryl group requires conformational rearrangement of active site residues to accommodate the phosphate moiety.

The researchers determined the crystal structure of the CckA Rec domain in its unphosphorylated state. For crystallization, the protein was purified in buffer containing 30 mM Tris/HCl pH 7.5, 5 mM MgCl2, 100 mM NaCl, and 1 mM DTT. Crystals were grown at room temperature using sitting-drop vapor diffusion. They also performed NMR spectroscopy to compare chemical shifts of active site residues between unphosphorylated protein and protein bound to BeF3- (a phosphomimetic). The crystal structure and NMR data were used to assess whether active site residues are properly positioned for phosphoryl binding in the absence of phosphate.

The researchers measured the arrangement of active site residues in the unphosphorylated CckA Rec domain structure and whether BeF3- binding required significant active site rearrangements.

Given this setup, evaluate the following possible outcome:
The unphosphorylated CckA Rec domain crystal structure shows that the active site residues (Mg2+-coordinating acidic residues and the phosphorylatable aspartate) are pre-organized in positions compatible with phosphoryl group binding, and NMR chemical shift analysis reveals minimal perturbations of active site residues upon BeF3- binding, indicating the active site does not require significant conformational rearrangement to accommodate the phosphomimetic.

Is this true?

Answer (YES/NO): NO